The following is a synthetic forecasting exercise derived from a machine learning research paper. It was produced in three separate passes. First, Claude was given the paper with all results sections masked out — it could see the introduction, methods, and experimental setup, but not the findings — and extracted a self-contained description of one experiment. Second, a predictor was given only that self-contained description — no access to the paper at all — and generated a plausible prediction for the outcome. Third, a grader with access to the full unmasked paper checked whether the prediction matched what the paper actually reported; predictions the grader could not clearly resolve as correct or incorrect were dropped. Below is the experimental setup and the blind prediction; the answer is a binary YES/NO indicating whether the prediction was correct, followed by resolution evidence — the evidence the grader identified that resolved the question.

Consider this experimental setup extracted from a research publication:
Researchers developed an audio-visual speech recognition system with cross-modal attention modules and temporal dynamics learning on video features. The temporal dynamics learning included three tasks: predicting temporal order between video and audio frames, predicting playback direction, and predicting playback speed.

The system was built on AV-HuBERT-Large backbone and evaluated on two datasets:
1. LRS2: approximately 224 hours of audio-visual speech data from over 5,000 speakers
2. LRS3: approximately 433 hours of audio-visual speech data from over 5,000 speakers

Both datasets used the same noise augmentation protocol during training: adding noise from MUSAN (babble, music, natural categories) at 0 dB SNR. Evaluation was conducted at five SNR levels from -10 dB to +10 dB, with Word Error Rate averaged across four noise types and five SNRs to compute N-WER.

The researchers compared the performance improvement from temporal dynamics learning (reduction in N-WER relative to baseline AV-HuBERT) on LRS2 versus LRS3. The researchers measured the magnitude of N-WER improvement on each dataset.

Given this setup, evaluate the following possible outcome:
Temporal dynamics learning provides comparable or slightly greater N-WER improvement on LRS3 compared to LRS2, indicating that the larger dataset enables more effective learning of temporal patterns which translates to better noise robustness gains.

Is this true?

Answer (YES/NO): YES